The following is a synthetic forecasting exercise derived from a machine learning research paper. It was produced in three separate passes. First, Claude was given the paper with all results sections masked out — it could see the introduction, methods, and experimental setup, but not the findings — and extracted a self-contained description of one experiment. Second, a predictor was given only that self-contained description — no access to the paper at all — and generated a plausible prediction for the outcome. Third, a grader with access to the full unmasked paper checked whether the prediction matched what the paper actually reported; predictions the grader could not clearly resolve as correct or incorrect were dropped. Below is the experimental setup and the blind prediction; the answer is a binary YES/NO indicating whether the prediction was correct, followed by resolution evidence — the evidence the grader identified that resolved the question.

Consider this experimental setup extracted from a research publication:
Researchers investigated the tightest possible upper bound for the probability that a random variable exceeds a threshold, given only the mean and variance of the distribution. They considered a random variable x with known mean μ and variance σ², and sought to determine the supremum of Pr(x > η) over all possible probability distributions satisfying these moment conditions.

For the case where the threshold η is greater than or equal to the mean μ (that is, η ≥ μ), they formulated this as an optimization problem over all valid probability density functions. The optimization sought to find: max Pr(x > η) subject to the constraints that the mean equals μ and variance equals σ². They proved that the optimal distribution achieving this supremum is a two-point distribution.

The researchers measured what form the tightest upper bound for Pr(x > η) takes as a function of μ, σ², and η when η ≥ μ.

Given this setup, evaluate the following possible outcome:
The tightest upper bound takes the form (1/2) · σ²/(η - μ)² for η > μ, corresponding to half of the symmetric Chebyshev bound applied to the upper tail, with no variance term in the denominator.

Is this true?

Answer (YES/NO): NO